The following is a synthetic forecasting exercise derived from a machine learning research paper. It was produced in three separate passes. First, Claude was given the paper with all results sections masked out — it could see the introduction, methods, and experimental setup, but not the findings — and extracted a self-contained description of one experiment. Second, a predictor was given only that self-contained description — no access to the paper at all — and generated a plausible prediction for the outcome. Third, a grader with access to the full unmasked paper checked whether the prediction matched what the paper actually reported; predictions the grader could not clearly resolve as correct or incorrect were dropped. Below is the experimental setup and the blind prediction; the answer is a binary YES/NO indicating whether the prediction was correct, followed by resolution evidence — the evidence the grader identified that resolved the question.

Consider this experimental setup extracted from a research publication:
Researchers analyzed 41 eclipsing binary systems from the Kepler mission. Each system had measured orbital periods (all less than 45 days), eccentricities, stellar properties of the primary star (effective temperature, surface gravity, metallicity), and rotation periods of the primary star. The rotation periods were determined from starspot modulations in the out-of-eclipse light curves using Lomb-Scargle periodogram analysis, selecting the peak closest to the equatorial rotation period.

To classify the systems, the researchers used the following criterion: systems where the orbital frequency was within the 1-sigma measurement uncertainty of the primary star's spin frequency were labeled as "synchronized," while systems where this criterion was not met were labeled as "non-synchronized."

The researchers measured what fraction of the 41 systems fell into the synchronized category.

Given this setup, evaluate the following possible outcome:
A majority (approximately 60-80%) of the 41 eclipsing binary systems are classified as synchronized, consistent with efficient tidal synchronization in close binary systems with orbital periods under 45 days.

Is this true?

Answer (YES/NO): NO